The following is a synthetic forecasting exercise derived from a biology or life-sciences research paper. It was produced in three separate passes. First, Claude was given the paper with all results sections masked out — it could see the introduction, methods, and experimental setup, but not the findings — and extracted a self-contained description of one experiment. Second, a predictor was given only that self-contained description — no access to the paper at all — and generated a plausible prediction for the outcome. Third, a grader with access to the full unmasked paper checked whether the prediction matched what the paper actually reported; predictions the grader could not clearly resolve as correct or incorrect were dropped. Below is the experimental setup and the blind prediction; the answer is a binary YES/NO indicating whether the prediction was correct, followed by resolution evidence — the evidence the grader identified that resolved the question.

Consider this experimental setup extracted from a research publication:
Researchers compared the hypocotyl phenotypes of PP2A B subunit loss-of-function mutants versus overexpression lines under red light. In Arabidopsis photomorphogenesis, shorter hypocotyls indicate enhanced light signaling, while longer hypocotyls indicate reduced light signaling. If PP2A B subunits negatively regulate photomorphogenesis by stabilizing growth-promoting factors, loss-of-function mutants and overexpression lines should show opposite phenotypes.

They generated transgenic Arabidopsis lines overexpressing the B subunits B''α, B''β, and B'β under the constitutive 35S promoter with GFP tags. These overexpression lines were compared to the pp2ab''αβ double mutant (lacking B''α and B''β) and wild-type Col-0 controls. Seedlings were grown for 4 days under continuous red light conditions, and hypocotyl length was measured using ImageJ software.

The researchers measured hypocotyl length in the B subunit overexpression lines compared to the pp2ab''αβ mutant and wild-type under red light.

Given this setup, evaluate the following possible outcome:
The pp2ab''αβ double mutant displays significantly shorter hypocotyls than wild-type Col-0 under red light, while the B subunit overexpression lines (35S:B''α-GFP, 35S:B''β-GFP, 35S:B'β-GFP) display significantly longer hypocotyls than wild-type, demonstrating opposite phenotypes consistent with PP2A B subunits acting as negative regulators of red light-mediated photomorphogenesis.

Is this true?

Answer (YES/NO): NO